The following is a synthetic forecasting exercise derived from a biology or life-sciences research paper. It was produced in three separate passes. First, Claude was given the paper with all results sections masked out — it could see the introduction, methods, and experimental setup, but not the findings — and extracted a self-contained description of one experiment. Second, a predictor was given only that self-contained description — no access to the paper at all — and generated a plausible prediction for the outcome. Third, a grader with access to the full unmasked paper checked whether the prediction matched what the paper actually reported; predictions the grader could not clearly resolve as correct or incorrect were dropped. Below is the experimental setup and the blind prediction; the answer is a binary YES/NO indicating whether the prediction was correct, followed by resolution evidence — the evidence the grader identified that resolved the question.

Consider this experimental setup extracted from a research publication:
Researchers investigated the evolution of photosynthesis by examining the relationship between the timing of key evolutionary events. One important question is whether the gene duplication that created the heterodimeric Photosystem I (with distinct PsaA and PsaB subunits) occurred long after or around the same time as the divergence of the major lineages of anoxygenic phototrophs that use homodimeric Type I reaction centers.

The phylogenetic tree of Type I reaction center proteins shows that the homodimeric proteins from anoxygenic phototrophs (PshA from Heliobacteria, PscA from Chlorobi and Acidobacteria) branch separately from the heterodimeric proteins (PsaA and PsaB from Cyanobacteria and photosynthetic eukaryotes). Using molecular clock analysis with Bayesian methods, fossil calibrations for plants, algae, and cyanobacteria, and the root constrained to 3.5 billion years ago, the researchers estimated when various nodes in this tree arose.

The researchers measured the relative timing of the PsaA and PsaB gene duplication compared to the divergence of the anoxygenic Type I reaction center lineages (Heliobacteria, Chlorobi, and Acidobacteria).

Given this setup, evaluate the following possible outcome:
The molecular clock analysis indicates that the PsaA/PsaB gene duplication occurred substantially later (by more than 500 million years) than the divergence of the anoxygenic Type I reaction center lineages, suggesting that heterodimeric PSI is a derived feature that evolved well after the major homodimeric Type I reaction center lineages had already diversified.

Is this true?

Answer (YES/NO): NO